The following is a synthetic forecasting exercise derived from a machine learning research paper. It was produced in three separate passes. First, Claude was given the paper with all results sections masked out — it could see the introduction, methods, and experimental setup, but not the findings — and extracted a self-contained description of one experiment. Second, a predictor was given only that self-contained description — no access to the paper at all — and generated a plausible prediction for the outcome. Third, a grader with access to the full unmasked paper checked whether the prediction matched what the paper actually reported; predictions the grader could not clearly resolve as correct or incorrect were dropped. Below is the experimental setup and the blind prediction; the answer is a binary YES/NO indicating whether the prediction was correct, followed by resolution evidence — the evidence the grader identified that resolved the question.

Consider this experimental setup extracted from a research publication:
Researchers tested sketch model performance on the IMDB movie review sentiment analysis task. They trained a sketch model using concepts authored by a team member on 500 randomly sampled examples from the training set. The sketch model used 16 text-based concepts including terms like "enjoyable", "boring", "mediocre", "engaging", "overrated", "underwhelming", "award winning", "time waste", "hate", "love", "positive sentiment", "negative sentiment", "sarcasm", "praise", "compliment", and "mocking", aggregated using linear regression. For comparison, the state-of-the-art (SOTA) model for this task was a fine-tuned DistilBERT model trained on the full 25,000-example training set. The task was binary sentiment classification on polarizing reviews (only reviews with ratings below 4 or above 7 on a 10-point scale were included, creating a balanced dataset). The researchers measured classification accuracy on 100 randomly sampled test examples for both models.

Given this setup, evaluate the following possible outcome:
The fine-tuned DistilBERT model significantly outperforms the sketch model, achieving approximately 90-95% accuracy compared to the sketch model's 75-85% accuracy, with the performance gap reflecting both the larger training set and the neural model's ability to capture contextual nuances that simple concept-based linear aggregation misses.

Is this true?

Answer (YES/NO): NO